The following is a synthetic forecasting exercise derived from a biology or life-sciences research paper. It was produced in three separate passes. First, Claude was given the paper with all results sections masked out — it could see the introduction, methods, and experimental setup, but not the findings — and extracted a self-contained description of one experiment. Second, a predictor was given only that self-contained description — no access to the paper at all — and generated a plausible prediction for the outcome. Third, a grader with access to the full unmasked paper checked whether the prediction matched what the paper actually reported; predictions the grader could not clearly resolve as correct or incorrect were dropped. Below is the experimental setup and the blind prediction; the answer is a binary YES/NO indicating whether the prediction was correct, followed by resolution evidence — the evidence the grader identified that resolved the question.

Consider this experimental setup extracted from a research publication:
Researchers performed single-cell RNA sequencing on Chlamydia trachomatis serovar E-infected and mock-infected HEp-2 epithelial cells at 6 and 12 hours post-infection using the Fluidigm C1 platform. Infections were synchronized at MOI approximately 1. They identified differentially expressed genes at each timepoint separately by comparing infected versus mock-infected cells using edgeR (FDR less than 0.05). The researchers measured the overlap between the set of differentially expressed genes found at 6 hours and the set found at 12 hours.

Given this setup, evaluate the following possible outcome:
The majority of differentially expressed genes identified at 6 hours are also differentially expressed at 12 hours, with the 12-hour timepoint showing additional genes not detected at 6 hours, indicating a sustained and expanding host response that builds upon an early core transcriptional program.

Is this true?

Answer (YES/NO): NO